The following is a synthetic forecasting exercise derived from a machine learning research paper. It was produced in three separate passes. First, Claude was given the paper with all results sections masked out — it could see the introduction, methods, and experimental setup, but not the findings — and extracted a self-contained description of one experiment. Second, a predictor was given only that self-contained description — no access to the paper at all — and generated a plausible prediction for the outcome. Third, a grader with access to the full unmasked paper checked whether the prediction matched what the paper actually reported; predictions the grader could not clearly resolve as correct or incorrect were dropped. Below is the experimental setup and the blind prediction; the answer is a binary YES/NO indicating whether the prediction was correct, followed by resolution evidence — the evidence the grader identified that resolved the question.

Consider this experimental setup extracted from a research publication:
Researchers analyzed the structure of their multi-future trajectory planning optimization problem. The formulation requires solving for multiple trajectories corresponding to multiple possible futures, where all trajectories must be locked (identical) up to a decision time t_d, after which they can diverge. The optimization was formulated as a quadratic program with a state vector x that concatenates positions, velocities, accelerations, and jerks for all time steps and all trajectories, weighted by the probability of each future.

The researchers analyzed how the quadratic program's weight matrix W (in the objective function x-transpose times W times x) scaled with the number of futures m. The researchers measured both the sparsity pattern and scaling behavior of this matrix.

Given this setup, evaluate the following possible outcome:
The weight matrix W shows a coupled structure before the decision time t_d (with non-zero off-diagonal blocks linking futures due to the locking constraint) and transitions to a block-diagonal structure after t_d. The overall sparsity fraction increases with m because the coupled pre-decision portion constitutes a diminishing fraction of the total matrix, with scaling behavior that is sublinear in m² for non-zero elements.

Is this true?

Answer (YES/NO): NO